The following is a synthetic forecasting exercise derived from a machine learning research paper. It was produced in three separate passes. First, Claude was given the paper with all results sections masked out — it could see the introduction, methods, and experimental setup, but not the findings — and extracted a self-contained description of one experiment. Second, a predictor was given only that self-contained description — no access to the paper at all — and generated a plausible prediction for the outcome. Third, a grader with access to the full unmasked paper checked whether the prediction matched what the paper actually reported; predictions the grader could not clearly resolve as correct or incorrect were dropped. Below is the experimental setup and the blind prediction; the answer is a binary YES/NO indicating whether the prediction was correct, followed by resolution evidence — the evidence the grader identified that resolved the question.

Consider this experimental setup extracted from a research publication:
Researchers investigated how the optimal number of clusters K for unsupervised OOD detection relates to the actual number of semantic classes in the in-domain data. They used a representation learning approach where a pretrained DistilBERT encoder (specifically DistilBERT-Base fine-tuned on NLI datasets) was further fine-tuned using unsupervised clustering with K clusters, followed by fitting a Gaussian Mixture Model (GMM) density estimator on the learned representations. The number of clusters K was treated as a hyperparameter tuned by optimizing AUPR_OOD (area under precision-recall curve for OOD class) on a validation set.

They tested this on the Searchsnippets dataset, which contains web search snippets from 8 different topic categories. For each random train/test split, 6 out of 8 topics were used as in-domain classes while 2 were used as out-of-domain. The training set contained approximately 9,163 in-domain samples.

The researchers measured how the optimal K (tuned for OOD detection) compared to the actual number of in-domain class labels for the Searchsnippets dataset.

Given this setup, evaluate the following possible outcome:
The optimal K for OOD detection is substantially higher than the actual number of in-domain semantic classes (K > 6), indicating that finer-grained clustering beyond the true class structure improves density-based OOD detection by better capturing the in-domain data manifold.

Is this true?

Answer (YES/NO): YES